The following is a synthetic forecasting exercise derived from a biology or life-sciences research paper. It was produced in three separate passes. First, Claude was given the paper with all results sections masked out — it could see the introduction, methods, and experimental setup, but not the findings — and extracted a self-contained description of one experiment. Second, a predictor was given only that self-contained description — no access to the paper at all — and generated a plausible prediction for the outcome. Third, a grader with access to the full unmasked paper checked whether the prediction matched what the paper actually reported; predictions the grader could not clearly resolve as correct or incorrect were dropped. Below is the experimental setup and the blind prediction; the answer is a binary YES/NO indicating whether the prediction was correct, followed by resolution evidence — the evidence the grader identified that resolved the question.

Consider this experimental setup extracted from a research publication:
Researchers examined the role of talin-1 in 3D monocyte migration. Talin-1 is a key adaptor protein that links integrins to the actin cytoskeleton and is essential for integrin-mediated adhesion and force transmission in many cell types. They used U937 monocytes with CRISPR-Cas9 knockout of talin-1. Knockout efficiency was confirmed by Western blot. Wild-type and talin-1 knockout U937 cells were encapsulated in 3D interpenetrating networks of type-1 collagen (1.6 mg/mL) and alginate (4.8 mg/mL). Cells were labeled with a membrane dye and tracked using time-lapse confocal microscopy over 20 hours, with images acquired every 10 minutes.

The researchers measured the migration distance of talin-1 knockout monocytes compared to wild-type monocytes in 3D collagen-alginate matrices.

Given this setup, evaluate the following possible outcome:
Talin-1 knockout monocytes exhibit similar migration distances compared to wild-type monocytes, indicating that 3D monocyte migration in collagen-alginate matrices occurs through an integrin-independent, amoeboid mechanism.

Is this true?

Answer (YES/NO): NO